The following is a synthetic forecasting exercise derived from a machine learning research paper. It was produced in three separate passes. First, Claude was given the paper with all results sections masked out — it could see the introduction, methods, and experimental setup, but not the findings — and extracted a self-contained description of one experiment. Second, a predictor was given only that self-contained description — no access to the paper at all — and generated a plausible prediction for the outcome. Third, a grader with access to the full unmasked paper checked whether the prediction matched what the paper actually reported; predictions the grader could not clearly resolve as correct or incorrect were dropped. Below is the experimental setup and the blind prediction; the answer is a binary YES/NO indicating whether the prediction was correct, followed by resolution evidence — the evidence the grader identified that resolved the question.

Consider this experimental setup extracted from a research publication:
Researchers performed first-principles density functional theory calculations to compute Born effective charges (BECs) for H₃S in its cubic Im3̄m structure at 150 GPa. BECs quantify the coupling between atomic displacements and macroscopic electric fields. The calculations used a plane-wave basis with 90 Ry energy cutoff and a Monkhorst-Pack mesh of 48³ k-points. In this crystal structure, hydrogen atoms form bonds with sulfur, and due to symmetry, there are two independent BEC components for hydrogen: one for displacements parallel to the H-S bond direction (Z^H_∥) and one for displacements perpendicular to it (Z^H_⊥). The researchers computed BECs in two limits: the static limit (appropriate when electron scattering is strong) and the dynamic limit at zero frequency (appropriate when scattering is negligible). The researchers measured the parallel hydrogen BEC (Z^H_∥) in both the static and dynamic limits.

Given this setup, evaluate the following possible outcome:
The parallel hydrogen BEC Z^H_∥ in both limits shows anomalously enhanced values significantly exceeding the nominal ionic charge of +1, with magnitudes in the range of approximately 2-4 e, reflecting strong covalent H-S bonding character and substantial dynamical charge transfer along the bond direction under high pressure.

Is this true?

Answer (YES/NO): NO